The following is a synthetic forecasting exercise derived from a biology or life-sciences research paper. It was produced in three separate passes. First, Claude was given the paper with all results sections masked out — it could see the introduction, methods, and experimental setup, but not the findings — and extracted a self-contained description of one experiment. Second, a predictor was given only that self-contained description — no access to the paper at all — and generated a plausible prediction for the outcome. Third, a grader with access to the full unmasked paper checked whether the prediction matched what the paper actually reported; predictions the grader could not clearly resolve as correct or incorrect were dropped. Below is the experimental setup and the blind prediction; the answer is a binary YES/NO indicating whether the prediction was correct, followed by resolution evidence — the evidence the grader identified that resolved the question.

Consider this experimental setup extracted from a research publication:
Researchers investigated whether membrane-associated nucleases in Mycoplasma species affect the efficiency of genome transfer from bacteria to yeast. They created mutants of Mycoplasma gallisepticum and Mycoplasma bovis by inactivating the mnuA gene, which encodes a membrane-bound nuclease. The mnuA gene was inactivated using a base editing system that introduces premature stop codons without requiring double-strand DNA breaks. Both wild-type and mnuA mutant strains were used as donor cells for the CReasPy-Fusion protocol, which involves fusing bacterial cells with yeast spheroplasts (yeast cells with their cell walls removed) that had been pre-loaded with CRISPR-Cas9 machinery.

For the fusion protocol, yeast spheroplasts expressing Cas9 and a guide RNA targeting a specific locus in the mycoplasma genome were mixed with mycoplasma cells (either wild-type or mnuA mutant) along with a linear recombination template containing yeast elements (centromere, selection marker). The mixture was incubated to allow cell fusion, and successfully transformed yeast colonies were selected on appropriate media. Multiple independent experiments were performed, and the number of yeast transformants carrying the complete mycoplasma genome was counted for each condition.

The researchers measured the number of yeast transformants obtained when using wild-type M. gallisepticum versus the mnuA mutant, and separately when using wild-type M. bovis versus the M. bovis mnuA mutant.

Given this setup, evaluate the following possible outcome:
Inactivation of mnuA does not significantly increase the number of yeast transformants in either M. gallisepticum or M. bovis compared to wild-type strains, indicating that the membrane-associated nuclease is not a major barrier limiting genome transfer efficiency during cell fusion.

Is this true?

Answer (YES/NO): NO